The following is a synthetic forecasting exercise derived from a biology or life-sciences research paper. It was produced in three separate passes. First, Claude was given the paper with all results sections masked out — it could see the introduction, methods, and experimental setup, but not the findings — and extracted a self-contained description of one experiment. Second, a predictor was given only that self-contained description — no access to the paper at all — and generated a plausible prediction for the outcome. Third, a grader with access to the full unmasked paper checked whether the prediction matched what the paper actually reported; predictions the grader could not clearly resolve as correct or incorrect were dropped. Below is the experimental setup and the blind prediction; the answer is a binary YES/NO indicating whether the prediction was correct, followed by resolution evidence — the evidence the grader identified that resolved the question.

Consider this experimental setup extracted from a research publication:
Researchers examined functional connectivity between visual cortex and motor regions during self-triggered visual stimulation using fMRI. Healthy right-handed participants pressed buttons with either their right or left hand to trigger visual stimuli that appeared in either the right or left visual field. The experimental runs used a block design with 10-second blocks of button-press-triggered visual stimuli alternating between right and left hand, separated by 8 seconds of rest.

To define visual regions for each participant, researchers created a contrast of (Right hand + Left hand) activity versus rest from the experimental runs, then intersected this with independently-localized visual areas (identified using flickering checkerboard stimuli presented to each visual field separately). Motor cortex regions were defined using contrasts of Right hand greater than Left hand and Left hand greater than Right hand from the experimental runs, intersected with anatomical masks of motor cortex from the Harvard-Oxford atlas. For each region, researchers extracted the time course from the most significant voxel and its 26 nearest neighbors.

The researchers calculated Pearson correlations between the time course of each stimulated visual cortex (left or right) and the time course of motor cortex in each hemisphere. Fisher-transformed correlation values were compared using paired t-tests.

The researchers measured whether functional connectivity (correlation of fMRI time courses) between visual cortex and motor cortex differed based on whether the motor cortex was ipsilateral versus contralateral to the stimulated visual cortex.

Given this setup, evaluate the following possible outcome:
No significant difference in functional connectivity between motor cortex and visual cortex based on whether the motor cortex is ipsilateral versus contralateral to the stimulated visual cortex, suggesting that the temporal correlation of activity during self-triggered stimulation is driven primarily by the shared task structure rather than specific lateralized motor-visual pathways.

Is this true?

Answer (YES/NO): NO